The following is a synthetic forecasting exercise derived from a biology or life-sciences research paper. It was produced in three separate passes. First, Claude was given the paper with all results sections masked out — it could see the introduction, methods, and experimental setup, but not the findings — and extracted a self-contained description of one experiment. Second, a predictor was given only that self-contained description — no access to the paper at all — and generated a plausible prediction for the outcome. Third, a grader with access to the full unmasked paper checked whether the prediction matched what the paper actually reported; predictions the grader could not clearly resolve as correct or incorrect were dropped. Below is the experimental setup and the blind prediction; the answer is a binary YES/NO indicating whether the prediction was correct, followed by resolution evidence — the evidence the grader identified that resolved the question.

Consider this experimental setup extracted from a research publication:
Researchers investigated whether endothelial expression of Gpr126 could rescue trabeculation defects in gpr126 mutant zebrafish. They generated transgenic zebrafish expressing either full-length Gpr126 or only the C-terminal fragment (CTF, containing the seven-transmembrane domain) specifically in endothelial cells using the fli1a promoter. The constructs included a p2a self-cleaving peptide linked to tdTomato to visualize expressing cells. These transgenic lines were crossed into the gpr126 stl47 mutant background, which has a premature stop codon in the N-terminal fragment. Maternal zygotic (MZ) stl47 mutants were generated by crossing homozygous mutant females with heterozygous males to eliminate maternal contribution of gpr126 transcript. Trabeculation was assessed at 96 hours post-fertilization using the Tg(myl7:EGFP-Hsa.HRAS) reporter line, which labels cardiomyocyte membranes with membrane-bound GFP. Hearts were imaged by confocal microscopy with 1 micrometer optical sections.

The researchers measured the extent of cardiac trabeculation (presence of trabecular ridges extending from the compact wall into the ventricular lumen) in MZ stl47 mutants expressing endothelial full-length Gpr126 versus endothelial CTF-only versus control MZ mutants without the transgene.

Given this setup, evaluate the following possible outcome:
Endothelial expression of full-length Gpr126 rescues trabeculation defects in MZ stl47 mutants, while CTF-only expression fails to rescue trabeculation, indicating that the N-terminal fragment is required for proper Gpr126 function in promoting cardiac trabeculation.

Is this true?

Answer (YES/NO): NO